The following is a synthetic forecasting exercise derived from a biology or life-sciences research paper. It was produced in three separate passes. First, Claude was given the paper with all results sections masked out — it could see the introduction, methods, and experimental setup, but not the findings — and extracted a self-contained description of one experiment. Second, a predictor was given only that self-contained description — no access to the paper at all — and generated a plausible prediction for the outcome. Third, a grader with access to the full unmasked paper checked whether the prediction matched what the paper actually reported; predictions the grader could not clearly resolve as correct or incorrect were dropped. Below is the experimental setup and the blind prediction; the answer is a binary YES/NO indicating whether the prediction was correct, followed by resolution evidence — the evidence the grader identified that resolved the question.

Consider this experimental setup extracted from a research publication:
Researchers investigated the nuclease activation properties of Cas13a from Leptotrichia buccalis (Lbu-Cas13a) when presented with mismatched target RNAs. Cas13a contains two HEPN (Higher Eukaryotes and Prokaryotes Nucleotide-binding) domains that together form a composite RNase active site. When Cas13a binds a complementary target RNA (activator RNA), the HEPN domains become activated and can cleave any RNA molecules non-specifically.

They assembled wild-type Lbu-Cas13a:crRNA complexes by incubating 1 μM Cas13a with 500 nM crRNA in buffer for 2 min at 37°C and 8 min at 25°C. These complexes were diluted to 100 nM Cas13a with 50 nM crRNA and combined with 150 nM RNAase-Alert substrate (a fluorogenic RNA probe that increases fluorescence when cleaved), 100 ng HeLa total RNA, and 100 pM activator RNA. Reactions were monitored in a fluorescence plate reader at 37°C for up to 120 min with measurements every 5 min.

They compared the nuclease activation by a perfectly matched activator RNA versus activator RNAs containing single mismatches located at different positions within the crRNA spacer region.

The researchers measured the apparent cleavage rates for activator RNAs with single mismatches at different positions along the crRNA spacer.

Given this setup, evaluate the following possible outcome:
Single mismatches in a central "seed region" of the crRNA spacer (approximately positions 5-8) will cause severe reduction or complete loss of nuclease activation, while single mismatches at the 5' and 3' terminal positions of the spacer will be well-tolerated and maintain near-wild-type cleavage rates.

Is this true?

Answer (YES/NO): NO